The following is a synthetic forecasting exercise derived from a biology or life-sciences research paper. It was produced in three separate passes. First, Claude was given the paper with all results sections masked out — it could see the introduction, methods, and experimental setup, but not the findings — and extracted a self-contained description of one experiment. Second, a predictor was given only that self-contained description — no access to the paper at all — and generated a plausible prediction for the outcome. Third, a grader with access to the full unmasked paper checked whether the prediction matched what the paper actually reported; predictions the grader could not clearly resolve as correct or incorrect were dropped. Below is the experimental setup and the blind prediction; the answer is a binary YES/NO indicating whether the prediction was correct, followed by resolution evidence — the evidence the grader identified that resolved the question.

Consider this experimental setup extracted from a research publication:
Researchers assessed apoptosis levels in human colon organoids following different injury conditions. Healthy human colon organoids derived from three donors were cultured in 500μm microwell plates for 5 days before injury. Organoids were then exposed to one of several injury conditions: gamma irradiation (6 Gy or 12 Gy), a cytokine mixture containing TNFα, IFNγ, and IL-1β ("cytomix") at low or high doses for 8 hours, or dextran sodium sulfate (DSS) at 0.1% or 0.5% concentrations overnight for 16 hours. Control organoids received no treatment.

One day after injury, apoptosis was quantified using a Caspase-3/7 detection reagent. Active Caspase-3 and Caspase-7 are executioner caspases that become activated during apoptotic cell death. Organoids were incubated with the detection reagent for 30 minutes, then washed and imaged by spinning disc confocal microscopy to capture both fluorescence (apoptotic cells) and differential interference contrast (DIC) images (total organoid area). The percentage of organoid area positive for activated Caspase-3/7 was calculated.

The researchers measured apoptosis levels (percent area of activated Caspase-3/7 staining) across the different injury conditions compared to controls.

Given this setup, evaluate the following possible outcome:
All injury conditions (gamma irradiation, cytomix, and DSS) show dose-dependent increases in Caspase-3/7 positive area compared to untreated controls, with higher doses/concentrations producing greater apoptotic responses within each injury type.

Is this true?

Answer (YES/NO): NO